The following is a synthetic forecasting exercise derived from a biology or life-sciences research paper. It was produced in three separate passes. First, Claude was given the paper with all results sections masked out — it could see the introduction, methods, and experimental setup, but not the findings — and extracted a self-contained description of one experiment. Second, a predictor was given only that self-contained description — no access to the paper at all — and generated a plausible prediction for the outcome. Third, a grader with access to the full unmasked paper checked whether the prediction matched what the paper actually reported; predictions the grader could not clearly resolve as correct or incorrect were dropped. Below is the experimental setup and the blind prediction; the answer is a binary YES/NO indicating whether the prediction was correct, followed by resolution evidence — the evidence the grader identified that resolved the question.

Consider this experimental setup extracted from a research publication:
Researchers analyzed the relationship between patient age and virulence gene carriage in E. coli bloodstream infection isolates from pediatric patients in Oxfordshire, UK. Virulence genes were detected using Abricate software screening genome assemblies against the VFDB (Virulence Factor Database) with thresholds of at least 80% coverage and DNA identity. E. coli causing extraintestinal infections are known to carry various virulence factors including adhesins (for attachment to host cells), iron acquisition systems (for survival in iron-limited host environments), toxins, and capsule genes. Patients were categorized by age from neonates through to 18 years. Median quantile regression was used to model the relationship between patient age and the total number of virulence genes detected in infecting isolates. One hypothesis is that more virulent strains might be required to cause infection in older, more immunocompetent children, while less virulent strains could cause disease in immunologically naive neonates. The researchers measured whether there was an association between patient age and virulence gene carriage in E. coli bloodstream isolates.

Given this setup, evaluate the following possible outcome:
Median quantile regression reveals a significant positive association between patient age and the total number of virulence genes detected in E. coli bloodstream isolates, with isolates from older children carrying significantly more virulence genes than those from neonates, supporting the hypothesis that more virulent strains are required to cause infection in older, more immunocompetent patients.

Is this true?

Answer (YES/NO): NO